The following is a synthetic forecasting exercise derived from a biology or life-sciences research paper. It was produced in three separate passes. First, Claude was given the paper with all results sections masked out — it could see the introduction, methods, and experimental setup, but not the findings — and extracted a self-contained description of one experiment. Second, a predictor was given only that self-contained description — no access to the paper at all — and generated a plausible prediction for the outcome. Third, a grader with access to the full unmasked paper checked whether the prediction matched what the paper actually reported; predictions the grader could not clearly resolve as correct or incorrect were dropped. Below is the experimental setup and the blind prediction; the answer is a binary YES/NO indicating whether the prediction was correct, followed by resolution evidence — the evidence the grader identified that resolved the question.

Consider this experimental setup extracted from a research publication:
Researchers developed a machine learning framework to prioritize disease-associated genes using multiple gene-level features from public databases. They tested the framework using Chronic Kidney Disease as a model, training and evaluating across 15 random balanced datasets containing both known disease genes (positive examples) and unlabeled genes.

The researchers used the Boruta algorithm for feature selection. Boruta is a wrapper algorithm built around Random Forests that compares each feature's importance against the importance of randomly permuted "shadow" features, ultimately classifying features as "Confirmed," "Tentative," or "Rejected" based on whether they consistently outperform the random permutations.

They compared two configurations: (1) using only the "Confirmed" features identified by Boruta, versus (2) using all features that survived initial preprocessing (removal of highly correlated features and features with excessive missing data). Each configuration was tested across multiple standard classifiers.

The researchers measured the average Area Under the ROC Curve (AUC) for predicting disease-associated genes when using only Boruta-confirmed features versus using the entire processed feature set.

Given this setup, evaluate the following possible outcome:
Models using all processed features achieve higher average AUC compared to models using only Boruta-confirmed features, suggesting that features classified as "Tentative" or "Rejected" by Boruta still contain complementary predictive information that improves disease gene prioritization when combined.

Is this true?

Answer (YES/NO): YES